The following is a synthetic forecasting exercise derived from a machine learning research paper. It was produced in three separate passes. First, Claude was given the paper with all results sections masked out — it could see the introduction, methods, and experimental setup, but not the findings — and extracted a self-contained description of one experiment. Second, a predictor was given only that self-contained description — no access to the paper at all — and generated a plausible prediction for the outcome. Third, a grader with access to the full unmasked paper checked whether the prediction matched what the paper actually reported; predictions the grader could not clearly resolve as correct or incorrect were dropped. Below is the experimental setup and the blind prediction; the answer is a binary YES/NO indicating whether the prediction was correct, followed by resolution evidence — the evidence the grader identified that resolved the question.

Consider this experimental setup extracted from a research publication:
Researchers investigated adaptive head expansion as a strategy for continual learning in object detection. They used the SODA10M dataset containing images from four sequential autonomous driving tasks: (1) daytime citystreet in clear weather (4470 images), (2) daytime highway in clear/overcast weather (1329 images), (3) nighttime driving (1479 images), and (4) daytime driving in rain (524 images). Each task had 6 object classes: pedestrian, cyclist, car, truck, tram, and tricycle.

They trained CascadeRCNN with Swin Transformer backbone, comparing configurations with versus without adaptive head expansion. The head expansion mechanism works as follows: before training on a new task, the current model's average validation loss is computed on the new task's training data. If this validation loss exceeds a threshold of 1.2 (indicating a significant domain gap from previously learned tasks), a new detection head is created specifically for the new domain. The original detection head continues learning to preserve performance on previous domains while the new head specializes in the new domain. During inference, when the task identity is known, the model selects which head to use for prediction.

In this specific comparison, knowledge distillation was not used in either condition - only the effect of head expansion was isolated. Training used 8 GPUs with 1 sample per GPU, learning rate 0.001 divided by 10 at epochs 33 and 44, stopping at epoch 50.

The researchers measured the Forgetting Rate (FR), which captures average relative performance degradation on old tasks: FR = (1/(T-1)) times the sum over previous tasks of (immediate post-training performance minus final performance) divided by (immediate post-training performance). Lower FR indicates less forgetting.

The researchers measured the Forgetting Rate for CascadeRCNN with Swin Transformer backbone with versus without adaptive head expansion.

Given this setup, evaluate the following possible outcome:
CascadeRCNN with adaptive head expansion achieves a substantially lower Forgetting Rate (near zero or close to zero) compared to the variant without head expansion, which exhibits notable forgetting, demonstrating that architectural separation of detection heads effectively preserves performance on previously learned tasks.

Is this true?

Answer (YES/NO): NO